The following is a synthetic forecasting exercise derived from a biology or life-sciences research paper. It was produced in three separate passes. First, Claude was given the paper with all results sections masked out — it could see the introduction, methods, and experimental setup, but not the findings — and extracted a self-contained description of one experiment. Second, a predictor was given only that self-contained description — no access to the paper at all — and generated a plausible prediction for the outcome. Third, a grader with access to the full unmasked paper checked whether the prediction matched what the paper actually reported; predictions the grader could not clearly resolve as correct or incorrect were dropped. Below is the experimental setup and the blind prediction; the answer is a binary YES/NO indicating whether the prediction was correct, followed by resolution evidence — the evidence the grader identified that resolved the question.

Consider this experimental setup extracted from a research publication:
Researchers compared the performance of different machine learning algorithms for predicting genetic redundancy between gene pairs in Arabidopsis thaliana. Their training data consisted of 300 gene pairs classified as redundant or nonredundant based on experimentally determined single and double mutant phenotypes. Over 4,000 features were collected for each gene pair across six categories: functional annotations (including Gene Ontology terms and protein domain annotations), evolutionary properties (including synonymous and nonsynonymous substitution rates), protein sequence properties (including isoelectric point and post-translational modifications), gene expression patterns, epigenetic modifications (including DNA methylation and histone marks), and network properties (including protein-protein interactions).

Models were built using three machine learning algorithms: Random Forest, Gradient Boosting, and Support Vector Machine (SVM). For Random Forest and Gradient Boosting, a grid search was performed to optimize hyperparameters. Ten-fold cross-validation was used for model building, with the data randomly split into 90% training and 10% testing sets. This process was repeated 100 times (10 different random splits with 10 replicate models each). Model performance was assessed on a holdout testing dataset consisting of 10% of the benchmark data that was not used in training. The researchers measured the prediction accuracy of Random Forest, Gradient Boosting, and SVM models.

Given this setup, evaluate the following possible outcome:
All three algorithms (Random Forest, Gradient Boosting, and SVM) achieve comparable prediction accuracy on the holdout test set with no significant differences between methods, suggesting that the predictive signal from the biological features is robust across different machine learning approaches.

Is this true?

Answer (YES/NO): NO